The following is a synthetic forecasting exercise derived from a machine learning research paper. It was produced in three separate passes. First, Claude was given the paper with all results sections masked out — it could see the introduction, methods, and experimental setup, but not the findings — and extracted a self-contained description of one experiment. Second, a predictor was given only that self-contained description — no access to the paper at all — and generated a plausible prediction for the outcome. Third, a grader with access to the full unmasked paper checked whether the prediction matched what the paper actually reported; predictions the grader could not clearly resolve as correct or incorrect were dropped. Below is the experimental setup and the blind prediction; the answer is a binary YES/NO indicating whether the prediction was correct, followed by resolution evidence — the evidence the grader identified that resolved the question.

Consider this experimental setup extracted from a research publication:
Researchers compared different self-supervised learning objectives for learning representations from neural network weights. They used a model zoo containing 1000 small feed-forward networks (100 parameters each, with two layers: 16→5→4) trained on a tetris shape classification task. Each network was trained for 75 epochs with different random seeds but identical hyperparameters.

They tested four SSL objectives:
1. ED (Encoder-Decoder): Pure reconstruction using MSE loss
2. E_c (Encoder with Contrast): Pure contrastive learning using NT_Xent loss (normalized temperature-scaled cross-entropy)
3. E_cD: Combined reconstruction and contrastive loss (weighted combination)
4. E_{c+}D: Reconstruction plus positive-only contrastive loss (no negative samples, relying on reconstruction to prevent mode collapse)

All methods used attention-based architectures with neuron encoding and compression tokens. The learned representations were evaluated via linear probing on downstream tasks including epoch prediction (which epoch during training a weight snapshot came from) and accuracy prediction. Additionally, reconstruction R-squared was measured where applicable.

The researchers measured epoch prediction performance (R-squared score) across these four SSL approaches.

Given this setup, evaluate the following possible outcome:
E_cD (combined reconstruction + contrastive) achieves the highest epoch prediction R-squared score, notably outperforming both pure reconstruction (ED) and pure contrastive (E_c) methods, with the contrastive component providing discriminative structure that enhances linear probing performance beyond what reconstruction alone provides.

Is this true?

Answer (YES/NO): NO